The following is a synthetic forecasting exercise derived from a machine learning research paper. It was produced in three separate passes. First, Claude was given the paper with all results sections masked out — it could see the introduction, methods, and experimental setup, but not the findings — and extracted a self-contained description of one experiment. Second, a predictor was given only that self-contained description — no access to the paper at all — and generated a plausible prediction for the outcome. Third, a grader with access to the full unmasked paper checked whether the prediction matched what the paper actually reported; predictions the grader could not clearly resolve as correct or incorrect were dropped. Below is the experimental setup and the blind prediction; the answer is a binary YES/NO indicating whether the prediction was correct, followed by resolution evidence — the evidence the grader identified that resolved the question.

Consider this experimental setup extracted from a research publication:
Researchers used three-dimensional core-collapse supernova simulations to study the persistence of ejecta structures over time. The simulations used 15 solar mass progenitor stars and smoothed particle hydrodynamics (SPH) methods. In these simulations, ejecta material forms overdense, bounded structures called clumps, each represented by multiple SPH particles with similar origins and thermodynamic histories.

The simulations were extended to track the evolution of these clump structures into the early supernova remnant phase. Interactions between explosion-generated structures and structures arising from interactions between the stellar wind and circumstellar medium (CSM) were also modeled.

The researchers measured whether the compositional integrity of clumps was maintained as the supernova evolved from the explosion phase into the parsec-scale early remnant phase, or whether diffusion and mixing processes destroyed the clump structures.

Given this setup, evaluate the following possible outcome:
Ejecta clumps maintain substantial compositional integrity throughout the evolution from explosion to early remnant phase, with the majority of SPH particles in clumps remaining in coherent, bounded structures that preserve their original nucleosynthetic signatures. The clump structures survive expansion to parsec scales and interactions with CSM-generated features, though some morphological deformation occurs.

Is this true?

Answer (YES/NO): YES